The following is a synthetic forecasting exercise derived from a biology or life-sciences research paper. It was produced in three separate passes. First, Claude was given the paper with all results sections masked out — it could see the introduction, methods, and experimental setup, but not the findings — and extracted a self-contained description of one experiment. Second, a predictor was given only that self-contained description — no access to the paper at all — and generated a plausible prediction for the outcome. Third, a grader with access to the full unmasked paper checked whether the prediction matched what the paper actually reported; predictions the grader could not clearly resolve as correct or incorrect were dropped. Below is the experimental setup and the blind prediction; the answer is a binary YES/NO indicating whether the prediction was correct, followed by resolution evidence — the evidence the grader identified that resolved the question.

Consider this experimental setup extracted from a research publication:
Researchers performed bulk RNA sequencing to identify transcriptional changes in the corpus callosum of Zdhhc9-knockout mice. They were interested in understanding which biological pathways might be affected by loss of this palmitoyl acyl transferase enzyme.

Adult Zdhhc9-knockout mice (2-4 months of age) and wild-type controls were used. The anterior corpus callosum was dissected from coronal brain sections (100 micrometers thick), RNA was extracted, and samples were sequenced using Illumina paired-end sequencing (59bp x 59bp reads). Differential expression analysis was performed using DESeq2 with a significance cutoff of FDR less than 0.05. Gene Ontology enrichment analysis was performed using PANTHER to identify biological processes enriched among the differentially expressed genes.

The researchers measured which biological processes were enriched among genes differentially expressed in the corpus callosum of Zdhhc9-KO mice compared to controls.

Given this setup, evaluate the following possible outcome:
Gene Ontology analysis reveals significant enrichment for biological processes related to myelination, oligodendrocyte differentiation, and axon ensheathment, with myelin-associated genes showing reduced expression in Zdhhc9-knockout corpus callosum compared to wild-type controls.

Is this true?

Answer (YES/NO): NO